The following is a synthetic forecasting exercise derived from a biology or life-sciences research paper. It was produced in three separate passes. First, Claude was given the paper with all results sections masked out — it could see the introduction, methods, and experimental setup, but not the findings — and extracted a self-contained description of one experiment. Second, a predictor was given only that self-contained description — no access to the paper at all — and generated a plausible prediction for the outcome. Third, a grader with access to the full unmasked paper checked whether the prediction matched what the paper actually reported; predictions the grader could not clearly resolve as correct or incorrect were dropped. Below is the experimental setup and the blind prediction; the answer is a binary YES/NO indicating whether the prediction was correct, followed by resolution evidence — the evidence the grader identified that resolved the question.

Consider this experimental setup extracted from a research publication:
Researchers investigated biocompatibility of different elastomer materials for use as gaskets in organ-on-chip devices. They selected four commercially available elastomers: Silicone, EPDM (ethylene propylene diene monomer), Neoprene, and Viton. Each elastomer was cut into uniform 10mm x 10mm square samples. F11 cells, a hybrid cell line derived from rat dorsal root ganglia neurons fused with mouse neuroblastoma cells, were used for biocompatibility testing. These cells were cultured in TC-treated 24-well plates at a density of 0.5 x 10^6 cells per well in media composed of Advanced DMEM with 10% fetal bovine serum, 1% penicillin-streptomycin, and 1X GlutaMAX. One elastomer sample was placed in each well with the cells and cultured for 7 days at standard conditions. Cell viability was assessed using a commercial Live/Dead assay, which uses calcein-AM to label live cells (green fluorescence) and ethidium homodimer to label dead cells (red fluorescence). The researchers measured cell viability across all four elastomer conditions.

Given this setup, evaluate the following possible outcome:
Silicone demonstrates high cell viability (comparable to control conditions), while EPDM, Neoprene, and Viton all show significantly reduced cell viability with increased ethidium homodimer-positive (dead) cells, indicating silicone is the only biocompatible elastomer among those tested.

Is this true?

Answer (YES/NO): NO